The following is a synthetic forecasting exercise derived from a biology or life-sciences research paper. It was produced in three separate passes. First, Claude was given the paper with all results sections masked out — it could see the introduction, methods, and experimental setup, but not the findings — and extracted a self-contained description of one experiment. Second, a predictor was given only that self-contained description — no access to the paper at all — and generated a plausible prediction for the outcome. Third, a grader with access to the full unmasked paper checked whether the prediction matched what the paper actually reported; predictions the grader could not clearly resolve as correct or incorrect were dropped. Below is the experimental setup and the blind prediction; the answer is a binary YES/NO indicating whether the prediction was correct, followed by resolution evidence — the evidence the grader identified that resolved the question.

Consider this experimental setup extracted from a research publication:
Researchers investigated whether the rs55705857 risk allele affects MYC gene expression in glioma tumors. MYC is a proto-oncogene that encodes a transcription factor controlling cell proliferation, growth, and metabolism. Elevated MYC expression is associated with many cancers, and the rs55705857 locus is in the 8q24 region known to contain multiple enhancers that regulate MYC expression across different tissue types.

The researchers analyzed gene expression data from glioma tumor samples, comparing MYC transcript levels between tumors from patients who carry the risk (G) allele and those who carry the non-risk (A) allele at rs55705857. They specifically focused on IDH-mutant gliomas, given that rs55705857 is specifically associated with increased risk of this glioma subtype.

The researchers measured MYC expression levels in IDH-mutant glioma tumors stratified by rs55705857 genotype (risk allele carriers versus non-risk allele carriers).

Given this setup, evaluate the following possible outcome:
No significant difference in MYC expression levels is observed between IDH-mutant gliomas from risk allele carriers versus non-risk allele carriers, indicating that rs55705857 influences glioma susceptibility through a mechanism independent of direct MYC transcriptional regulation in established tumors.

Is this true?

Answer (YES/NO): NO